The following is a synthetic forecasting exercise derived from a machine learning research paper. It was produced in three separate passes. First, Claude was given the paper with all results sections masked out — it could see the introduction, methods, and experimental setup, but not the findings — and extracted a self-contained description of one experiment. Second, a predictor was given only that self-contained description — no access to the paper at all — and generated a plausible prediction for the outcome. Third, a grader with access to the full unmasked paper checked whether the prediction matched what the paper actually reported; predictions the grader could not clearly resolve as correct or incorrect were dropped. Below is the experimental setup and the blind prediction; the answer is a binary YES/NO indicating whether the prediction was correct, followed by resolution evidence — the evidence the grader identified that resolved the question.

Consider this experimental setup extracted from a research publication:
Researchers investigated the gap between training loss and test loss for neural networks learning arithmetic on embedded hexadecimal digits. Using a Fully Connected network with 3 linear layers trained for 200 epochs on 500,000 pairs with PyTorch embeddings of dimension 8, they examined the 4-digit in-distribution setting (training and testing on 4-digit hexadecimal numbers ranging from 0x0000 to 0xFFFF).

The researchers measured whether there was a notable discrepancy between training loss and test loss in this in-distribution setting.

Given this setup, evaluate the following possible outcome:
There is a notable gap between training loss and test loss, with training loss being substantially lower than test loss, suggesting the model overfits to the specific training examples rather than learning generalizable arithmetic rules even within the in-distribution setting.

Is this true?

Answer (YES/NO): NO